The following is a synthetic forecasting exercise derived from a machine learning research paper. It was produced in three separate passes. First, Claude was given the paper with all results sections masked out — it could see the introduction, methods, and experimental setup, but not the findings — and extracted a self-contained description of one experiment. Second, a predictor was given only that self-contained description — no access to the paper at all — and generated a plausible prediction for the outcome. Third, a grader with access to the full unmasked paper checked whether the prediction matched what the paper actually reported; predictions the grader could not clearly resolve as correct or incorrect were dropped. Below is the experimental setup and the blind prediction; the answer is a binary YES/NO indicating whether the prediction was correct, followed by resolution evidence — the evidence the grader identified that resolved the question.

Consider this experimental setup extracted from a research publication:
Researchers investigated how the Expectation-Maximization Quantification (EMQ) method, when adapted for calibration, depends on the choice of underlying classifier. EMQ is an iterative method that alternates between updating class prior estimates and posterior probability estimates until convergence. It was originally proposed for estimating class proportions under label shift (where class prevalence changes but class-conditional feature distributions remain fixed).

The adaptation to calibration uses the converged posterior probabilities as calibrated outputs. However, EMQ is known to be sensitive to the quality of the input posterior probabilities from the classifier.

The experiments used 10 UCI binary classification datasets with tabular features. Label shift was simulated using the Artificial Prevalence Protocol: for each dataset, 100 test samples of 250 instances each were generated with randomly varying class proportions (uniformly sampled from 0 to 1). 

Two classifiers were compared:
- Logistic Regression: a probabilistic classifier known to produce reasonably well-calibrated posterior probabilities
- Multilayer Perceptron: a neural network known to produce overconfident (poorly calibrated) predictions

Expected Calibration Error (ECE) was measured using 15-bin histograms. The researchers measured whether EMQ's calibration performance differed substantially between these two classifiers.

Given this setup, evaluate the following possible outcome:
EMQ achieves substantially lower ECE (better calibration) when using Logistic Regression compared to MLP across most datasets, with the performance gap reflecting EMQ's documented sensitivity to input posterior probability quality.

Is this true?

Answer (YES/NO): YES